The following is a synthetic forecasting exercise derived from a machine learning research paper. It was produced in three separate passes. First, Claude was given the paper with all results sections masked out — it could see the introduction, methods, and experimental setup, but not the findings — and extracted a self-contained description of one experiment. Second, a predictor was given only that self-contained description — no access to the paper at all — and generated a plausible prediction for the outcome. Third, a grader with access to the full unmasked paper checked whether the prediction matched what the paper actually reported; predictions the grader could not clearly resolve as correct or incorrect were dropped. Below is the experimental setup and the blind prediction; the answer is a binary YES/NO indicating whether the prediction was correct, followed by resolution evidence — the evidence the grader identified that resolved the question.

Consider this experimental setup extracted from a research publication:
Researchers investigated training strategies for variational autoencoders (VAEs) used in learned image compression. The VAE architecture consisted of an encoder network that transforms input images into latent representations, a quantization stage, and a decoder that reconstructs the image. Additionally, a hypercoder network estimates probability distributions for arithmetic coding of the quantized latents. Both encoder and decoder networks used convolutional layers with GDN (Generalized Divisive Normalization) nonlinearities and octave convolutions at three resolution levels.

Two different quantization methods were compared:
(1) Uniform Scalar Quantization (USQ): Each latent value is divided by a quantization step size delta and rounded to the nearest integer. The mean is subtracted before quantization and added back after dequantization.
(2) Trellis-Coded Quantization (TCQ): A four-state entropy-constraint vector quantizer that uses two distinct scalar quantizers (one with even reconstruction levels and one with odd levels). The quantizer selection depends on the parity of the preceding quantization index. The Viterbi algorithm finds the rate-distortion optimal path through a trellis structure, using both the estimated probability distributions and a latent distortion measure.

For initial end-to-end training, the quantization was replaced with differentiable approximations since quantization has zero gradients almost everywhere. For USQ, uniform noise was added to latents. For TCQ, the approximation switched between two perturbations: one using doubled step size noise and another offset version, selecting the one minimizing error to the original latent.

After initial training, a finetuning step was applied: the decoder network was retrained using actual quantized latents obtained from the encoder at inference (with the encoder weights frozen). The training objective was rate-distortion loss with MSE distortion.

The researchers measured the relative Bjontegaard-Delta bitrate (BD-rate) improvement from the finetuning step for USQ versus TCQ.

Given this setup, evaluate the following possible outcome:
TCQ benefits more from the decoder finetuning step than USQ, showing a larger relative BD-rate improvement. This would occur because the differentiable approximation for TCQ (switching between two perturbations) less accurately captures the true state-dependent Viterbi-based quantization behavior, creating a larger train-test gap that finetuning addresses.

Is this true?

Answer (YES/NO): YES